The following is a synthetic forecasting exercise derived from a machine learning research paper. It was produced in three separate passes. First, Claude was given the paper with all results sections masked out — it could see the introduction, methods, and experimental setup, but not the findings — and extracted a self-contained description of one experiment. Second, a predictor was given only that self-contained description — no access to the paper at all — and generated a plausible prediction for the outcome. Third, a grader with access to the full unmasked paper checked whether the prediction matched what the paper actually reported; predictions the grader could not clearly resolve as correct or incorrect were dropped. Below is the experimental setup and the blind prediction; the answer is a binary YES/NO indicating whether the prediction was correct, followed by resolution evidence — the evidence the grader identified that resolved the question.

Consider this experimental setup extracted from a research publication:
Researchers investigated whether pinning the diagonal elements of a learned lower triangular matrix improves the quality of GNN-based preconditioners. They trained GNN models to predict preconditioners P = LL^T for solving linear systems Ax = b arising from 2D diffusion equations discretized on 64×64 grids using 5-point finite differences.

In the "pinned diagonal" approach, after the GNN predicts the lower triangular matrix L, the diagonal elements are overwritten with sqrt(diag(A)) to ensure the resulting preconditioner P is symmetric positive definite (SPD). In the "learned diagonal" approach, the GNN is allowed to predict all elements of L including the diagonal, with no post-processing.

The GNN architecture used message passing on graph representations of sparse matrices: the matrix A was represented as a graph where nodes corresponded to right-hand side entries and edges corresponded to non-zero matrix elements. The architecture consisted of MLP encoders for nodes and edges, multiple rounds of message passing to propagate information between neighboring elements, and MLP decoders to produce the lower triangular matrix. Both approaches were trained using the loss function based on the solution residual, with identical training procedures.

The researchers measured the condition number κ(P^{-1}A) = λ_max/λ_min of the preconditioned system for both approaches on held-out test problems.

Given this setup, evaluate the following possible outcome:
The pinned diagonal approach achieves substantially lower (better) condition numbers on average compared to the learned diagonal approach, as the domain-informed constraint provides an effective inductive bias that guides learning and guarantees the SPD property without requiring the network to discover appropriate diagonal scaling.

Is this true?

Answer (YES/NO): NO